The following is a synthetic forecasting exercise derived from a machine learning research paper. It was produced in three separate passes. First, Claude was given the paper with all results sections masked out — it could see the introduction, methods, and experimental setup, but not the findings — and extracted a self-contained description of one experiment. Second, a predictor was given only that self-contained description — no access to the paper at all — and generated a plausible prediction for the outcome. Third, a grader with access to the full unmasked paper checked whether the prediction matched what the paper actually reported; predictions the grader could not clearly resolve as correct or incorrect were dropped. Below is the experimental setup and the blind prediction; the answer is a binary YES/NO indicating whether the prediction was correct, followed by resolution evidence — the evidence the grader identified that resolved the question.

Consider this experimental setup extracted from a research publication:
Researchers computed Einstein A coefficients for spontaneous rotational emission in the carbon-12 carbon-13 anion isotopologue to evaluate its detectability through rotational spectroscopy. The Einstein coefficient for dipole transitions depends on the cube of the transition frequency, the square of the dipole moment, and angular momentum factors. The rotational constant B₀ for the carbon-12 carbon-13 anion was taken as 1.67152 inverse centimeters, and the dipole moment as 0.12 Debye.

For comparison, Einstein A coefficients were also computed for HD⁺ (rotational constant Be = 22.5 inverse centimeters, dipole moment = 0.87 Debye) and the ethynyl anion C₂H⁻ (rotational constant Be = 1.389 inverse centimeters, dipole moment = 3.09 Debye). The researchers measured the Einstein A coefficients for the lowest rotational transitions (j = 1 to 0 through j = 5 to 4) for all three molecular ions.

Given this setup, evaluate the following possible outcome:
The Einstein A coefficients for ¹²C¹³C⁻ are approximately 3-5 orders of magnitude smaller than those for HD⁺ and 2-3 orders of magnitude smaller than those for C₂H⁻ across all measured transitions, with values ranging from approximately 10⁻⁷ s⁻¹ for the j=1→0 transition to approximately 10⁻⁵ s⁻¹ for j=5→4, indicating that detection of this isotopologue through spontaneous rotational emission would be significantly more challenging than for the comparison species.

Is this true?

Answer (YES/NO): NO